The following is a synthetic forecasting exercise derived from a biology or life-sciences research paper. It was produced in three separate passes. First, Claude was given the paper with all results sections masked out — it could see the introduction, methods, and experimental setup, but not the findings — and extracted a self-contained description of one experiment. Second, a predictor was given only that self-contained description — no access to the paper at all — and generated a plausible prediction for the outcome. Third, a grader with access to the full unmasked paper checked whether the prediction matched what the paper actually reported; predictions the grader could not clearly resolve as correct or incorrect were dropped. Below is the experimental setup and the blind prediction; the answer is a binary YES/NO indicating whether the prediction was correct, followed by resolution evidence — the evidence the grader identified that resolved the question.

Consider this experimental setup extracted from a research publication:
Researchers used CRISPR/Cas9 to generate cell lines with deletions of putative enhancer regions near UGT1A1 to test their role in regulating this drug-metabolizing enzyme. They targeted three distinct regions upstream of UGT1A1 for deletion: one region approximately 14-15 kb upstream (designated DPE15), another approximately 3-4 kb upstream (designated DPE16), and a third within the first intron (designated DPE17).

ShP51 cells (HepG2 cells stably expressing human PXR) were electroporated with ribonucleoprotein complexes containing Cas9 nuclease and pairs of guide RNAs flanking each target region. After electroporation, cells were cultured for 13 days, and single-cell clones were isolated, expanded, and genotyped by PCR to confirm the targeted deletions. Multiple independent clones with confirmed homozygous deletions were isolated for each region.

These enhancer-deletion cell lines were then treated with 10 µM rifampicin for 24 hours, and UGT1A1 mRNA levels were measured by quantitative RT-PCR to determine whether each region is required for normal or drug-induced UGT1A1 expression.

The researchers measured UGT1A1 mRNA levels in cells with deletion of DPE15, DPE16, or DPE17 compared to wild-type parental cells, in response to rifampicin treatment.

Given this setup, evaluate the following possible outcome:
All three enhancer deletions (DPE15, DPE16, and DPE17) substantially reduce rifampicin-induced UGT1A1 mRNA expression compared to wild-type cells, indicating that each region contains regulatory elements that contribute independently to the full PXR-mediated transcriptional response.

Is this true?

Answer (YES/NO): YES